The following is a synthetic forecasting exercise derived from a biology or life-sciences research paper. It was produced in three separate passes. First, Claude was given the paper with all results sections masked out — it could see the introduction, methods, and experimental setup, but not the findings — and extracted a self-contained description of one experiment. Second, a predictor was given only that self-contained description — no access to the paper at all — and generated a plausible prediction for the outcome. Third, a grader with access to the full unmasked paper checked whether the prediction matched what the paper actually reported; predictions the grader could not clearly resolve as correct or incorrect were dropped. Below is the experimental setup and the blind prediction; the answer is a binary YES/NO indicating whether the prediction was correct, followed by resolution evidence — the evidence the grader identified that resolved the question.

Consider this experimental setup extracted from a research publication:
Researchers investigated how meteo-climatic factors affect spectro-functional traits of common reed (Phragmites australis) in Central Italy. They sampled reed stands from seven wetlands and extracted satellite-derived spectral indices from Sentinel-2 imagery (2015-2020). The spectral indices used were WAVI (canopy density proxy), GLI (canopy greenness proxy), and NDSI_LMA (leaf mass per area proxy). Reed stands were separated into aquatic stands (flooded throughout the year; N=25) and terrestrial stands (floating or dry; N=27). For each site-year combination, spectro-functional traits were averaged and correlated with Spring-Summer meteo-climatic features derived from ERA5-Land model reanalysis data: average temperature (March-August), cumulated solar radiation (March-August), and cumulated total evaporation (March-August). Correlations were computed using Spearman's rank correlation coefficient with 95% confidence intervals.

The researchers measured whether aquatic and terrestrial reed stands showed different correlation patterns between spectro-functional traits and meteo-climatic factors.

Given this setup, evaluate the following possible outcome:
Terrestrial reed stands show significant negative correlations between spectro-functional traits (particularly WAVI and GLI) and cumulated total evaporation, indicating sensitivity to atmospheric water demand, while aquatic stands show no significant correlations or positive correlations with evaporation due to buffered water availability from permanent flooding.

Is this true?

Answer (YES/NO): NO